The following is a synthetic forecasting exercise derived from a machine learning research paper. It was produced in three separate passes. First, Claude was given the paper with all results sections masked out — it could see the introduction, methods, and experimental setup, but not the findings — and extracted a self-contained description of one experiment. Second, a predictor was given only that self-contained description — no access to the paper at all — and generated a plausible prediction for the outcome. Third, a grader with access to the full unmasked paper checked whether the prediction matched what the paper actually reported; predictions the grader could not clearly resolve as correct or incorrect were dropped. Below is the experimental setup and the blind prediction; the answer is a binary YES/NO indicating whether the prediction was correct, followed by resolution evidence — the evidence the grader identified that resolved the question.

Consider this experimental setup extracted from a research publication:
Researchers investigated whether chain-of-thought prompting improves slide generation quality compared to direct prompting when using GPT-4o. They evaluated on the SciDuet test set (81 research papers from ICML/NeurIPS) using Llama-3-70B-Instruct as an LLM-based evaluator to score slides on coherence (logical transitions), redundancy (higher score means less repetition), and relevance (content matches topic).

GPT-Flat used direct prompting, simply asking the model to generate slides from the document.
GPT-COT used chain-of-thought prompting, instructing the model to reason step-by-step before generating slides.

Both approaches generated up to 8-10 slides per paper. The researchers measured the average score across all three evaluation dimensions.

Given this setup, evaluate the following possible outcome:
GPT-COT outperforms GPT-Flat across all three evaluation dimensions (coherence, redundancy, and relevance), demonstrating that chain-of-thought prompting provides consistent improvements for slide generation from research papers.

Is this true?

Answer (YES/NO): NO